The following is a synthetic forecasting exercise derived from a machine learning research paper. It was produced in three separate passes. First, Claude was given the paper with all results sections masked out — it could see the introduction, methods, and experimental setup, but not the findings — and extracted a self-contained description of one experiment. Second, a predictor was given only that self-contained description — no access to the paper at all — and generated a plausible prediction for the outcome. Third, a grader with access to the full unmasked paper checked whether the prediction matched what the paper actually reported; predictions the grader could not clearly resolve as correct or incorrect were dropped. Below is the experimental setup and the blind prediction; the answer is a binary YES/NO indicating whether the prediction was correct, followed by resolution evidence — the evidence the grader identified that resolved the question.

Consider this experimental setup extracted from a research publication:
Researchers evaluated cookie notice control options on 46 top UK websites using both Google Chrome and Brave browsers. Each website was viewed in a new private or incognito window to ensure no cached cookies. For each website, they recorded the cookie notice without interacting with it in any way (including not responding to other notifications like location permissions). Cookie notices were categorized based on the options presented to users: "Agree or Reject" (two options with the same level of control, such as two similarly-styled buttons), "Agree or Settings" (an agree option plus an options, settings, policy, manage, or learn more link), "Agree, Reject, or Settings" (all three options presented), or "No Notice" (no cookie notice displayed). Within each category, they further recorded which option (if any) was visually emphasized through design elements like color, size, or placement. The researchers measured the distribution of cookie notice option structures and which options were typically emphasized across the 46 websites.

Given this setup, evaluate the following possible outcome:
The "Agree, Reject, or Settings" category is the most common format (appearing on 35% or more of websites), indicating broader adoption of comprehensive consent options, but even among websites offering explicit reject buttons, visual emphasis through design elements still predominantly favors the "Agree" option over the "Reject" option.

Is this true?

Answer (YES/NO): NO